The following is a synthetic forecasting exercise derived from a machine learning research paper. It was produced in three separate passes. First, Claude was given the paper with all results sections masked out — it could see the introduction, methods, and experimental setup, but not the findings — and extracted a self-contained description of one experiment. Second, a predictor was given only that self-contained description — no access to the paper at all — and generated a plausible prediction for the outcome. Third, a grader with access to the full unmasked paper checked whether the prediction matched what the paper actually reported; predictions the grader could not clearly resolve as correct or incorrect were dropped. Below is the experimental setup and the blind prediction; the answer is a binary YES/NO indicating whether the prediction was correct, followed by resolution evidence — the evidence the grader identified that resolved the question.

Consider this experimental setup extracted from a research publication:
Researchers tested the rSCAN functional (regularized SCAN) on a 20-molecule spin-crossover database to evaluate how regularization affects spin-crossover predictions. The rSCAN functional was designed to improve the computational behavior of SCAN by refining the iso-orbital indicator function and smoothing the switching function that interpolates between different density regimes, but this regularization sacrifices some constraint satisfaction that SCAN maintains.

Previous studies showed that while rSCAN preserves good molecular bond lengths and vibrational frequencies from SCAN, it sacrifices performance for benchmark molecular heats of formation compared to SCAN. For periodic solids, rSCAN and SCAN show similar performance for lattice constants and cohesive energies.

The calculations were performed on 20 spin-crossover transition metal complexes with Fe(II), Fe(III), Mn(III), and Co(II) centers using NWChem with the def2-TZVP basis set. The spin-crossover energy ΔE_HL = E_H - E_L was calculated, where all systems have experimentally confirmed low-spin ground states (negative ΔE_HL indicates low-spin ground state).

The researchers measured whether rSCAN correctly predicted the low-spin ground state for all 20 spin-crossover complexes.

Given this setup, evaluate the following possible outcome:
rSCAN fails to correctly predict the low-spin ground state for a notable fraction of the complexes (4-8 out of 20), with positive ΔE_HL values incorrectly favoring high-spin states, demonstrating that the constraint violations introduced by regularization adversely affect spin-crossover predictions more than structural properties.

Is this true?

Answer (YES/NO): NO